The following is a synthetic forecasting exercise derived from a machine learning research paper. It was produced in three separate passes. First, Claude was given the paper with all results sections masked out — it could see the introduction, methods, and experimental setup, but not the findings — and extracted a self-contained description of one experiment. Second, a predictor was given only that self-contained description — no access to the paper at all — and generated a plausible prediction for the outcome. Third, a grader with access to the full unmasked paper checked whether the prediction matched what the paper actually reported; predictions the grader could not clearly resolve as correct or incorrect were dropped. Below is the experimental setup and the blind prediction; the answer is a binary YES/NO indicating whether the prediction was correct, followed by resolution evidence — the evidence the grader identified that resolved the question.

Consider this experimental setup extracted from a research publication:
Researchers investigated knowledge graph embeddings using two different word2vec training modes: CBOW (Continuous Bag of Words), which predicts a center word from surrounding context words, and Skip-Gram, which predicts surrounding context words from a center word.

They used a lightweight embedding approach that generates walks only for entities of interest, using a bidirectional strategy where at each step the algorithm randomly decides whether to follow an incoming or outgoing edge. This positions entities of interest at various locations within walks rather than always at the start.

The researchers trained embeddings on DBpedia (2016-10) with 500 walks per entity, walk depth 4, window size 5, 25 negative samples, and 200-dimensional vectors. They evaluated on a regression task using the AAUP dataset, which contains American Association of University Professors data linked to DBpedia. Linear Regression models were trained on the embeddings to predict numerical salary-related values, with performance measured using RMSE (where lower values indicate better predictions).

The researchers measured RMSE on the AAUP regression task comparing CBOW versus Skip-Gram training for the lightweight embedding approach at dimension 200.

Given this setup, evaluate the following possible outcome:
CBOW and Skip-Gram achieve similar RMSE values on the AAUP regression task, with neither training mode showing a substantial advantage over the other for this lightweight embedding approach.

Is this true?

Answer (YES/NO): NO